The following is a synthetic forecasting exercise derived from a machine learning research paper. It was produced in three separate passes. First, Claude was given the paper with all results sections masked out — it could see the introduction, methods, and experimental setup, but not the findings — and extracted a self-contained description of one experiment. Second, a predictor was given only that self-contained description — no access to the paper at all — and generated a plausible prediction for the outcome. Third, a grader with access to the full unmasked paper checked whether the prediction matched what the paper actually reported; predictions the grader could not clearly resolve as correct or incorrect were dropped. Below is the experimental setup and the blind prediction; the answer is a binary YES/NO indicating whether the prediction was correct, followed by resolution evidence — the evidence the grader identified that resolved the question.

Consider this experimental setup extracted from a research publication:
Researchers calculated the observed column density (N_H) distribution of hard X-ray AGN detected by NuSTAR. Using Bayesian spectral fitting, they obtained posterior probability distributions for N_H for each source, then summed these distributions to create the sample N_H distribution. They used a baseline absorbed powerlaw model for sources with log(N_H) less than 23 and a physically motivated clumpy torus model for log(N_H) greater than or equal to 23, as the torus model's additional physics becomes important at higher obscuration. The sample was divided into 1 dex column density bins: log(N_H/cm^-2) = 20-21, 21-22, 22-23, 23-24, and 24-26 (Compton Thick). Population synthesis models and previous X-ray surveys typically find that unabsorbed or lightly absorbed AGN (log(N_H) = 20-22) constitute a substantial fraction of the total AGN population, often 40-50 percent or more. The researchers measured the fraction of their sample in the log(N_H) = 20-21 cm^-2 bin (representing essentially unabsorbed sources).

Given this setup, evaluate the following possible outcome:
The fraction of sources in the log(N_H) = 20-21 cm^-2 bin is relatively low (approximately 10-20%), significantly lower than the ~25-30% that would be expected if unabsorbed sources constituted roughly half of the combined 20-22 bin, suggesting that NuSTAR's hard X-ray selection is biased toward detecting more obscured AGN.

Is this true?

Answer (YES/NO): YES